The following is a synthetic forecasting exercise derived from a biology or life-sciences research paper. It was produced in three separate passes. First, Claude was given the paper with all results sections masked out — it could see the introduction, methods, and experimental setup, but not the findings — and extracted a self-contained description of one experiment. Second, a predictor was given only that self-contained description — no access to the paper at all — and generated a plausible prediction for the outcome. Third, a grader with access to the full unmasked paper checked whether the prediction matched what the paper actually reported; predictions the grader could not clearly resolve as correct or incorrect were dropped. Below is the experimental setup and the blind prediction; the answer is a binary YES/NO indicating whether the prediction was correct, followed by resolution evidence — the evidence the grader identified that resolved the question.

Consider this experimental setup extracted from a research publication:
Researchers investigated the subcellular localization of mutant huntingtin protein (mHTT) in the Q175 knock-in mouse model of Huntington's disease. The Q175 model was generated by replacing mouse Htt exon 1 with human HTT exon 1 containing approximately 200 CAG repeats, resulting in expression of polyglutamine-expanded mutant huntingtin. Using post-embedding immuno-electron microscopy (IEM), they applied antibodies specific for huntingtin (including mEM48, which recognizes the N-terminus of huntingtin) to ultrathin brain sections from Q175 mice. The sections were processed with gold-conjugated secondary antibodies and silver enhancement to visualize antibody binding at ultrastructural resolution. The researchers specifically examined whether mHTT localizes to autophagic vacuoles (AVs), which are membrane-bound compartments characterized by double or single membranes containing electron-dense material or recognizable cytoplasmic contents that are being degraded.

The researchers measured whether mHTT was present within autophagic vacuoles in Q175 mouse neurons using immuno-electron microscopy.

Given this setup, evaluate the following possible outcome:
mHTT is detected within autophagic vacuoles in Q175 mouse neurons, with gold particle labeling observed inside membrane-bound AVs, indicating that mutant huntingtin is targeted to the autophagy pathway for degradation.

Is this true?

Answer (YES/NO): YES